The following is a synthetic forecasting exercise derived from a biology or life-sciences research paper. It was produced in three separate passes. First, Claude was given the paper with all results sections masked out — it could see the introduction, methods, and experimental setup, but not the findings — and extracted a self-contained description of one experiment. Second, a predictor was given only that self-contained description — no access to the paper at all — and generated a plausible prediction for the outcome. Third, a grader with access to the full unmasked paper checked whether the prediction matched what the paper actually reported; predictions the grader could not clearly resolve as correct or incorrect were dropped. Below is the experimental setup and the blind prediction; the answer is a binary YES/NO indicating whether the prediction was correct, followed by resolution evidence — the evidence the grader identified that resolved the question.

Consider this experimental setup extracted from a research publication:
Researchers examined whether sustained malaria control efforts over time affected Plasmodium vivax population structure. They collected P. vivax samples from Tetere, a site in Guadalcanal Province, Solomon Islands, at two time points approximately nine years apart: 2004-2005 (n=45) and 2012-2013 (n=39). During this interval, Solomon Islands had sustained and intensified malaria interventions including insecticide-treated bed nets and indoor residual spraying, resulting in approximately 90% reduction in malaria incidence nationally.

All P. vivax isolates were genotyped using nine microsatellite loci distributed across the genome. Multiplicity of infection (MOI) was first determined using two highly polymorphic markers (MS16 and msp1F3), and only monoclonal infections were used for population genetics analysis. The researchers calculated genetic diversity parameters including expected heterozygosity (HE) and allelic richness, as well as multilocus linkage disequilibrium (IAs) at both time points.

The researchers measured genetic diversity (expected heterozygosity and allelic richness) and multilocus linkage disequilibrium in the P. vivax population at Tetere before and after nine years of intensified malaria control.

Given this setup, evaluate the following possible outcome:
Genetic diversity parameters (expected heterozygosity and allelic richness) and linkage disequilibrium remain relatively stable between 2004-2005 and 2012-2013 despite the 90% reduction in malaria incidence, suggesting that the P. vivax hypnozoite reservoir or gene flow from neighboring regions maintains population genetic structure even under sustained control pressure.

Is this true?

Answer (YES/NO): NO